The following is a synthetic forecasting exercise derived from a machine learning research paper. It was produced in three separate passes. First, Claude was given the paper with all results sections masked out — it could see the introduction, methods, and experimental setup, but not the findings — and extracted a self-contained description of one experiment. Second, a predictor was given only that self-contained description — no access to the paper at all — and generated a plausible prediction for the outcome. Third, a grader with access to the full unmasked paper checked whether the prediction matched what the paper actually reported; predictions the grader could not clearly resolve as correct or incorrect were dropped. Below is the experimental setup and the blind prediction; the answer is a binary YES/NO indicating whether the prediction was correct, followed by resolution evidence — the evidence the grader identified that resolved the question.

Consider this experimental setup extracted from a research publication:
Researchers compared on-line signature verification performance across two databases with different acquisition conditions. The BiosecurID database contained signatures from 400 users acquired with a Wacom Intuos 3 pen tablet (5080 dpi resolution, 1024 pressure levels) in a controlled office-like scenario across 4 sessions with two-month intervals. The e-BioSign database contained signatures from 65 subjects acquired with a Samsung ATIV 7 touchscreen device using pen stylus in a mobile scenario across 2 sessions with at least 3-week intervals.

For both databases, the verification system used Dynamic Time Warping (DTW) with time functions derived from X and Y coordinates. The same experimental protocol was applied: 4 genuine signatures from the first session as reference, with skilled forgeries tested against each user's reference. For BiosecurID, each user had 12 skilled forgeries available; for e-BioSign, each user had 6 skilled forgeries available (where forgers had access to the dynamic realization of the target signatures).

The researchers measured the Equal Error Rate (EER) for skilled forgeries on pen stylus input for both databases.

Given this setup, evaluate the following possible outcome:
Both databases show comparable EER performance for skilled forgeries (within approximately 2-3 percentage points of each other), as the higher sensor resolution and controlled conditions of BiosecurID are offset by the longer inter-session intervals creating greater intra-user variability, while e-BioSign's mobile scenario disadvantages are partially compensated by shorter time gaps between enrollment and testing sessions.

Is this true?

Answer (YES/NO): YES